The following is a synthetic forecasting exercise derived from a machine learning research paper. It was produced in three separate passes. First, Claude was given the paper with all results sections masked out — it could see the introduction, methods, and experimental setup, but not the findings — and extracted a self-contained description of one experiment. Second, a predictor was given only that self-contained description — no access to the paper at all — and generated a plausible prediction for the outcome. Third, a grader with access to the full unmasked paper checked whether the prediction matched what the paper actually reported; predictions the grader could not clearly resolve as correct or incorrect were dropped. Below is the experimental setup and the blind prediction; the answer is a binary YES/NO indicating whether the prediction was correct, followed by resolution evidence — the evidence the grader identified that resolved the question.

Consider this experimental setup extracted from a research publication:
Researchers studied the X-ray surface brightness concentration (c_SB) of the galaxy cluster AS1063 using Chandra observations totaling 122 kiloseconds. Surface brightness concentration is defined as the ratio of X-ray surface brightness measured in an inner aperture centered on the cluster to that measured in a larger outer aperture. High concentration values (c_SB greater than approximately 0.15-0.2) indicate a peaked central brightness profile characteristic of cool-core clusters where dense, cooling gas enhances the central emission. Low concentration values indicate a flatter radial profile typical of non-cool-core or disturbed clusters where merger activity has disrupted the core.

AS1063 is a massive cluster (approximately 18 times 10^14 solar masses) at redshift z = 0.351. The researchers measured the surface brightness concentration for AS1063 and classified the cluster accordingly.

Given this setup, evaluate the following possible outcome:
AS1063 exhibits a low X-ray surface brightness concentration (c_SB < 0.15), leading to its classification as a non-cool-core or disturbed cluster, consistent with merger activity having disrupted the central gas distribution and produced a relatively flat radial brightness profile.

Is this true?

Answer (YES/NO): NO